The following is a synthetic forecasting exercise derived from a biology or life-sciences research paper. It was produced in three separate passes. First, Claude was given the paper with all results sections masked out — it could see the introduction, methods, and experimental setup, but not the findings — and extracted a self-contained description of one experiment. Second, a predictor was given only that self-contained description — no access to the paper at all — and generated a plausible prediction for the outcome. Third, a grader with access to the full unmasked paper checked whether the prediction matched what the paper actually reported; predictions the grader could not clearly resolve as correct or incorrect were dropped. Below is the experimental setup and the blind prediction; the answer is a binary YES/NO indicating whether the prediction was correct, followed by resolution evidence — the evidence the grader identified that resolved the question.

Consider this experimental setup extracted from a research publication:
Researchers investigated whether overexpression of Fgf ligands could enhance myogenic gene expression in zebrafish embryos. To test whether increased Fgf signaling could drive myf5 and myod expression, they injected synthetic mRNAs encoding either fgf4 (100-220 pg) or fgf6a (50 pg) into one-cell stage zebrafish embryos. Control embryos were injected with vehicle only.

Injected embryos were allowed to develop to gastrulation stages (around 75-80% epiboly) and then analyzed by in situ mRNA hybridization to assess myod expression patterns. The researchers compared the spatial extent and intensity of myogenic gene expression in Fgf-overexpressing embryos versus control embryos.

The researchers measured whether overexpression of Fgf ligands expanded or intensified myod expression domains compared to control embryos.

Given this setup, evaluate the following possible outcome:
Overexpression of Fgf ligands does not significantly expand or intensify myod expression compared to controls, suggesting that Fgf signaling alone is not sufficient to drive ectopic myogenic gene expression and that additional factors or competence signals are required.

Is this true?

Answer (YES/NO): NO